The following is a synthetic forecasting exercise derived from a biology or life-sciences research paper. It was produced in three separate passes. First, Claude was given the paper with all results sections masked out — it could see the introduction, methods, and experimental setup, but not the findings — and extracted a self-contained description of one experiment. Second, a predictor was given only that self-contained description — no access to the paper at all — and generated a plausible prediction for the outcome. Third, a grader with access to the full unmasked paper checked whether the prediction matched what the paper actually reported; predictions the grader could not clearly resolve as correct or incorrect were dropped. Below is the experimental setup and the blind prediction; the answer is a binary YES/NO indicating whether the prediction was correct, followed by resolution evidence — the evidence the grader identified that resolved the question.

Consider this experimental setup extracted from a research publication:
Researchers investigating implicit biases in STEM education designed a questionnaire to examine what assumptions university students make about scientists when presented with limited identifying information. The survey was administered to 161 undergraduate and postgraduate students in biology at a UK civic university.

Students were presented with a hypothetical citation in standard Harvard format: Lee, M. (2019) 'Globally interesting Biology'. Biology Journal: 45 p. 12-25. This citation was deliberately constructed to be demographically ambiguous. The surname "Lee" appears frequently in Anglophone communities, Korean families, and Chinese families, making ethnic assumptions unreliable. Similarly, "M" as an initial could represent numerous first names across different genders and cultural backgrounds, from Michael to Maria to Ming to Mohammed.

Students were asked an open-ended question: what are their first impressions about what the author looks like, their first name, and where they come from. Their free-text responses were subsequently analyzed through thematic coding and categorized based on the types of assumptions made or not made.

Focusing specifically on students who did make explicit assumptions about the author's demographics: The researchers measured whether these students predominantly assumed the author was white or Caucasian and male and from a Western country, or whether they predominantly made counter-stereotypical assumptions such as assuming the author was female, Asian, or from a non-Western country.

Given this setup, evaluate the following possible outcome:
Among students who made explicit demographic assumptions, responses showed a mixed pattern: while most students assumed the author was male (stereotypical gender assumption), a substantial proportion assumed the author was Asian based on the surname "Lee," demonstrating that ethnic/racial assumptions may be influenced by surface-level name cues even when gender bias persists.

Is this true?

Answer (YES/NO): NO